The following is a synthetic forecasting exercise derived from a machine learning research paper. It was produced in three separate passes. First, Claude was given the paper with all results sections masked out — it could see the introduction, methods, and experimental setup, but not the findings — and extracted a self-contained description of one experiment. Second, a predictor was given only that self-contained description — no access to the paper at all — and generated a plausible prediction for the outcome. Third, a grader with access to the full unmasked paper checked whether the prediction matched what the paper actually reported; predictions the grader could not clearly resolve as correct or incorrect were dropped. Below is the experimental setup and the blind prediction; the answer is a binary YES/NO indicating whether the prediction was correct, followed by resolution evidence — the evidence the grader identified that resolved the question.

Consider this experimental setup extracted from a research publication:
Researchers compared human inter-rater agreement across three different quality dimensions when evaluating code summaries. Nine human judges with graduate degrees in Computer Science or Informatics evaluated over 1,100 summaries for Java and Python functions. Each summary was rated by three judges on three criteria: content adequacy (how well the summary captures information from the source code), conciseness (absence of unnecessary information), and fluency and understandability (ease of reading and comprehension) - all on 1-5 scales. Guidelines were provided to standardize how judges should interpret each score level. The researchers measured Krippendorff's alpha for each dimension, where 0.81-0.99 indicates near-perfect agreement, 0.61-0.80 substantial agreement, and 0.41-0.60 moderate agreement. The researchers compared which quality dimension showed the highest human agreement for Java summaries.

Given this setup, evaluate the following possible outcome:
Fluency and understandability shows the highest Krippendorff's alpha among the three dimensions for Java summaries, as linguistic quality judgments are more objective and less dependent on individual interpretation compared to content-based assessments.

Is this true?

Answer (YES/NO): NO